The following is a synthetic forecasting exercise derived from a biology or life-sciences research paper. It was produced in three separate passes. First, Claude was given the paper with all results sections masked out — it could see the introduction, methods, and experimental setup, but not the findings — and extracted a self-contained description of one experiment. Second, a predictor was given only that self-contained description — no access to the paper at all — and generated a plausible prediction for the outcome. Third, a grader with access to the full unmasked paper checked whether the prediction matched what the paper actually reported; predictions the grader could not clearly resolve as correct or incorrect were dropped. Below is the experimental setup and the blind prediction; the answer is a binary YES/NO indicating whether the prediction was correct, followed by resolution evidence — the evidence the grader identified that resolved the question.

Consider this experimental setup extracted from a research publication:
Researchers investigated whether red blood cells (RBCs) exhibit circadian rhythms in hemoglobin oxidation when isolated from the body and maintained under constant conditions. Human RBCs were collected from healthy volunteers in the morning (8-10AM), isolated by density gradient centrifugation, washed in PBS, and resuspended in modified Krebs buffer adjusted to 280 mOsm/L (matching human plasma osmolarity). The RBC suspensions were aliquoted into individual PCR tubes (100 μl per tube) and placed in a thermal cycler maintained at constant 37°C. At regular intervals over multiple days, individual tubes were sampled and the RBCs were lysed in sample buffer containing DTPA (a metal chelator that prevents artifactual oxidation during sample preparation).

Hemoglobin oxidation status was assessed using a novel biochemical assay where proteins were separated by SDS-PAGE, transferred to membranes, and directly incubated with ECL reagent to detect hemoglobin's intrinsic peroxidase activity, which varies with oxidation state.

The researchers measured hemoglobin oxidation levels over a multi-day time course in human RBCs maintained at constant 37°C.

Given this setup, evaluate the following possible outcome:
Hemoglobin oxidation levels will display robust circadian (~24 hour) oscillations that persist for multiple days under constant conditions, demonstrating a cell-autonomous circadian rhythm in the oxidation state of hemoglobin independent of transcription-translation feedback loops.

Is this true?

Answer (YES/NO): YES